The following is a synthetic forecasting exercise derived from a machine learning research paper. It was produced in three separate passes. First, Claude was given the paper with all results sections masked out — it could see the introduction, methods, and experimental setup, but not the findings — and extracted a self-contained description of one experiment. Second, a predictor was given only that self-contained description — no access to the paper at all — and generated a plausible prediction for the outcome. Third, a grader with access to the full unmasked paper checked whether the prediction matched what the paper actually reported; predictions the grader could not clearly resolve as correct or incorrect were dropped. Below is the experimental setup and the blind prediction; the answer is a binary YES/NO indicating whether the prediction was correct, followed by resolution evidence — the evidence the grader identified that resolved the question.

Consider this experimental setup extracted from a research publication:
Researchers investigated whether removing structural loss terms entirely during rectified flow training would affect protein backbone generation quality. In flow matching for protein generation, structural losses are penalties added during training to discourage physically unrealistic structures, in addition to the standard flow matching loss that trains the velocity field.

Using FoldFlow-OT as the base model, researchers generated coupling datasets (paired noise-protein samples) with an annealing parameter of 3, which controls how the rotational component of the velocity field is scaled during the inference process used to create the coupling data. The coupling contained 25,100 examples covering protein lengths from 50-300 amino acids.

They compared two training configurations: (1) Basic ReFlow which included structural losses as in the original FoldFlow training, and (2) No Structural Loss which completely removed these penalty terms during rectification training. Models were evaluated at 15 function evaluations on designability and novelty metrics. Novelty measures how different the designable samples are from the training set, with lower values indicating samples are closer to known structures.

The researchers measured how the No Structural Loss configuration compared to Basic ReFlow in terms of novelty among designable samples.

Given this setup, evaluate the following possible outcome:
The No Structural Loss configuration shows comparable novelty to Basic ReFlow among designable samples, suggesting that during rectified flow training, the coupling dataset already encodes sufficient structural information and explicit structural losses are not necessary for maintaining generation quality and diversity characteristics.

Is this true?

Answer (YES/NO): NO